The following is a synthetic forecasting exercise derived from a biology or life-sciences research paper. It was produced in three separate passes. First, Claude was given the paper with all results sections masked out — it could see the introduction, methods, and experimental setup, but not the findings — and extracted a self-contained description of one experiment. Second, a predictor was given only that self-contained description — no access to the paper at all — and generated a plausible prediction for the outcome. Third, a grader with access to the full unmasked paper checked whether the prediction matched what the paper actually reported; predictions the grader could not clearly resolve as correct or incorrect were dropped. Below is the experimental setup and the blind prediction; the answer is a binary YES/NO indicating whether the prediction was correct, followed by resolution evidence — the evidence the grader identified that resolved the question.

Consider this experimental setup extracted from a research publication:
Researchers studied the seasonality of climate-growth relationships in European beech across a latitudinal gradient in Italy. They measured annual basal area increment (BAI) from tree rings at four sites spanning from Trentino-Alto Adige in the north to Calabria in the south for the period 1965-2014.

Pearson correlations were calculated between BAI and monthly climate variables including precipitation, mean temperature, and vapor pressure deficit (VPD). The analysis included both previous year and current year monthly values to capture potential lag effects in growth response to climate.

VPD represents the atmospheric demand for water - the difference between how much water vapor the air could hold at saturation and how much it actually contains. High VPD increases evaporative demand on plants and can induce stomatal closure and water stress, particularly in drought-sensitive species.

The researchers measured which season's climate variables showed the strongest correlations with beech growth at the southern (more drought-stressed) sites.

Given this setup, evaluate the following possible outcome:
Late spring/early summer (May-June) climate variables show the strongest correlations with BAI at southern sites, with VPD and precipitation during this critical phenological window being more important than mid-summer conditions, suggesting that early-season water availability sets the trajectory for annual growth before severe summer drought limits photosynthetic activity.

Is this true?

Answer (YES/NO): NO